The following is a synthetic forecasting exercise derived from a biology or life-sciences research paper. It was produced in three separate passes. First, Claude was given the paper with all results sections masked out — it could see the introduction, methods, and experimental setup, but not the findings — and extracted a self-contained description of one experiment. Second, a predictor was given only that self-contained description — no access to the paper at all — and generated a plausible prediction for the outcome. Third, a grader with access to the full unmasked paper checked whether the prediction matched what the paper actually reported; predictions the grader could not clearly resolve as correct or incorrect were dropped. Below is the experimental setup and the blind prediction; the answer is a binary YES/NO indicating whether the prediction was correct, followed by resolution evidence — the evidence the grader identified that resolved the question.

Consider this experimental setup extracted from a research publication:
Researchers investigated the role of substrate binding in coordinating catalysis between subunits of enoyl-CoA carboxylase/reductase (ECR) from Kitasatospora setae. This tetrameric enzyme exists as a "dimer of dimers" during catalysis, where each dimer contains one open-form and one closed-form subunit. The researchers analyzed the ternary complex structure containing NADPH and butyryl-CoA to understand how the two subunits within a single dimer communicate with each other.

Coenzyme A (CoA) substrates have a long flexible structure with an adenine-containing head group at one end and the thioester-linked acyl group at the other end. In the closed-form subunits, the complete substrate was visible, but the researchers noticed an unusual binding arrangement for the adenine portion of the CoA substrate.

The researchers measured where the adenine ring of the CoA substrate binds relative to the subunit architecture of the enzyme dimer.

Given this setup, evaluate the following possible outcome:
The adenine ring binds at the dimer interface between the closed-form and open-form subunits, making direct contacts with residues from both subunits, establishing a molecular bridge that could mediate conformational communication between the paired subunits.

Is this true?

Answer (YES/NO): NO